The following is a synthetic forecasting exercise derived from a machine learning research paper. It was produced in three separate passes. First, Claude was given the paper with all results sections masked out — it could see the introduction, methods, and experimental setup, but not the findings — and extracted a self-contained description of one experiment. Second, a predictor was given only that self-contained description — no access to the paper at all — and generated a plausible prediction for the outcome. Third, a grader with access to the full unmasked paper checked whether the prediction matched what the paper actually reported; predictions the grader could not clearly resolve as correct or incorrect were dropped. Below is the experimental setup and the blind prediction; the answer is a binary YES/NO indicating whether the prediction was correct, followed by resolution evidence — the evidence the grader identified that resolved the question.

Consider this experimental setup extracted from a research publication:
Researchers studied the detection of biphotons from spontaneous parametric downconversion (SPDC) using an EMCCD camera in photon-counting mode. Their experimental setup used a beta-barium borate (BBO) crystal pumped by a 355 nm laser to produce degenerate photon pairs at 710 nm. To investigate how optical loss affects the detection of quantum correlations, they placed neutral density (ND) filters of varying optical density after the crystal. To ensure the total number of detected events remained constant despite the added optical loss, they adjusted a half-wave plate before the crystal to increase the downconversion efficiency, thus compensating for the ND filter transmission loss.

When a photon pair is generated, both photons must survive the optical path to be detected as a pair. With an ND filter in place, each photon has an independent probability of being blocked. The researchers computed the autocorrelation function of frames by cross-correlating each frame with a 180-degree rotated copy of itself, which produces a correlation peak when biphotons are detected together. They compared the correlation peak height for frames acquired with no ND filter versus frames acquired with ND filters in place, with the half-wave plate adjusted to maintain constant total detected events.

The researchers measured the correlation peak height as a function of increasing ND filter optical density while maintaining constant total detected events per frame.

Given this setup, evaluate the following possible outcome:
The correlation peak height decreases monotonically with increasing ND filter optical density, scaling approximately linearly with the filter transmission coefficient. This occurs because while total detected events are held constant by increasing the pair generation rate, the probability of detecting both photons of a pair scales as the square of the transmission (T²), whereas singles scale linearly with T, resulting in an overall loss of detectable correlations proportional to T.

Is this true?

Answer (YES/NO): YES